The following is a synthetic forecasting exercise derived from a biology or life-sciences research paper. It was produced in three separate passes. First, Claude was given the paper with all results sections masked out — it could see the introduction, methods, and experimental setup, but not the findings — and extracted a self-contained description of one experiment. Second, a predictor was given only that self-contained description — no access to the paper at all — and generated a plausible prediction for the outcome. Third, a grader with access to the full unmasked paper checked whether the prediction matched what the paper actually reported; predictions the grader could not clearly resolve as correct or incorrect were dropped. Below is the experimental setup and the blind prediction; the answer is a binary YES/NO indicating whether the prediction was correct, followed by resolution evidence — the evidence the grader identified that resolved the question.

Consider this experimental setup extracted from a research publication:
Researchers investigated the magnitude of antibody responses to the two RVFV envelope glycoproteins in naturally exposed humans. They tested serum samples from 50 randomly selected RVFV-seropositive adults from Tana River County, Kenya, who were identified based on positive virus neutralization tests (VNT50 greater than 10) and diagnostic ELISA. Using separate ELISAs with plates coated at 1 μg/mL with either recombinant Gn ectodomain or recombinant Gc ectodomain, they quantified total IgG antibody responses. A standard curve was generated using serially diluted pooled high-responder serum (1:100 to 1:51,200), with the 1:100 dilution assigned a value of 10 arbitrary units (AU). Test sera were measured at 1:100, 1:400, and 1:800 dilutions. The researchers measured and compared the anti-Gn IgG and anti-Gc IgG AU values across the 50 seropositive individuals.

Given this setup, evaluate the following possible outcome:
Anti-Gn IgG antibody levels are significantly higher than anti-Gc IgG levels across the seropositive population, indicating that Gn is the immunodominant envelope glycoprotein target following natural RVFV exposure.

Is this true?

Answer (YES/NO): NO